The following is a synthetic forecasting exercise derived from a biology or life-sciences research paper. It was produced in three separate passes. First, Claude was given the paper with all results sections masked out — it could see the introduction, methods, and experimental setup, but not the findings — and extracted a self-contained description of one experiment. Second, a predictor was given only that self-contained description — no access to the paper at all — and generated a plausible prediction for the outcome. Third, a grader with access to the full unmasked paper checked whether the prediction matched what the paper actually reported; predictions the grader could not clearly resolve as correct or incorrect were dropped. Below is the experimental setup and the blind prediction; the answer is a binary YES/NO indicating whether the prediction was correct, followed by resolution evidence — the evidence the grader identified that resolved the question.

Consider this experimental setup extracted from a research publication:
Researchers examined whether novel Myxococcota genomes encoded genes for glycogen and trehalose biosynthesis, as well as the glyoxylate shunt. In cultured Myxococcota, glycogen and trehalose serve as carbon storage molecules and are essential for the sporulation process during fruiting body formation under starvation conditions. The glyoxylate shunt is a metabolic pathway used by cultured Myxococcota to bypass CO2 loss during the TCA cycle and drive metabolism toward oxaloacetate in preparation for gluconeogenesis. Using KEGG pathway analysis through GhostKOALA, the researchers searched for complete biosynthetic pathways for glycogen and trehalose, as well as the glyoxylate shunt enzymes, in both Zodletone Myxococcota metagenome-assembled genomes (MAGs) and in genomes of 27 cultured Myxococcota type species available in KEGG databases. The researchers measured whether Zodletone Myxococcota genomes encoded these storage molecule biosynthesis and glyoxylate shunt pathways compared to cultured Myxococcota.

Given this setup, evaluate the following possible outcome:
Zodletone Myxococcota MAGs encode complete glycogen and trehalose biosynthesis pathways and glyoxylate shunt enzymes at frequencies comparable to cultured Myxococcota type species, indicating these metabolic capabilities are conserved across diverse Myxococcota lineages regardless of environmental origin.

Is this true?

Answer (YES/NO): NO